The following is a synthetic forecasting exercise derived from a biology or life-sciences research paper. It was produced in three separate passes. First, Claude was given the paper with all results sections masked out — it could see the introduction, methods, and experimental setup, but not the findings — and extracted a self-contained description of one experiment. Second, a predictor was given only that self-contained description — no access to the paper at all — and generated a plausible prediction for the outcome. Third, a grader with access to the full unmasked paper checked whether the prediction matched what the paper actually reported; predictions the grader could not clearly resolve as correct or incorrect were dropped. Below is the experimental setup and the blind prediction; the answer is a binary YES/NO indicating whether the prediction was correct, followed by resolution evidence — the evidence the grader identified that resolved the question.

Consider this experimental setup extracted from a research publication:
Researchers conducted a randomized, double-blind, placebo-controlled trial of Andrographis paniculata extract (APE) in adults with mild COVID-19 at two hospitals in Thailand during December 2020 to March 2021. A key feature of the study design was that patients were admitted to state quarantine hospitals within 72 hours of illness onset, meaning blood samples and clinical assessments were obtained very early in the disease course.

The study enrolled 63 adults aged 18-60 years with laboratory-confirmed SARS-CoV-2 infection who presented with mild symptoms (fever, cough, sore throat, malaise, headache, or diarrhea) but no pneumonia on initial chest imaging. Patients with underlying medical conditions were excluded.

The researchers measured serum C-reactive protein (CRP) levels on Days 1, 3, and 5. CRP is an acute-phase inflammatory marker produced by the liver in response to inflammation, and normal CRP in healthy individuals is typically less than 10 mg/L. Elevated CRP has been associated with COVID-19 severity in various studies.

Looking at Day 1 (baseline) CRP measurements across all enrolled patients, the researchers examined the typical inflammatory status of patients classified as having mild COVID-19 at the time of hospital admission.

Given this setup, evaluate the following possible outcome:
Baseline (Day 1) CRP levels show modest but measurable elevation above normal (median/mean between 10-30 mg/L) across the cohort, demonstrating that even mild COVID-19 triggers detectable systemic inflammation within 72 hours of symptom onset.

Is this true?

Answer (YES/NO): NO